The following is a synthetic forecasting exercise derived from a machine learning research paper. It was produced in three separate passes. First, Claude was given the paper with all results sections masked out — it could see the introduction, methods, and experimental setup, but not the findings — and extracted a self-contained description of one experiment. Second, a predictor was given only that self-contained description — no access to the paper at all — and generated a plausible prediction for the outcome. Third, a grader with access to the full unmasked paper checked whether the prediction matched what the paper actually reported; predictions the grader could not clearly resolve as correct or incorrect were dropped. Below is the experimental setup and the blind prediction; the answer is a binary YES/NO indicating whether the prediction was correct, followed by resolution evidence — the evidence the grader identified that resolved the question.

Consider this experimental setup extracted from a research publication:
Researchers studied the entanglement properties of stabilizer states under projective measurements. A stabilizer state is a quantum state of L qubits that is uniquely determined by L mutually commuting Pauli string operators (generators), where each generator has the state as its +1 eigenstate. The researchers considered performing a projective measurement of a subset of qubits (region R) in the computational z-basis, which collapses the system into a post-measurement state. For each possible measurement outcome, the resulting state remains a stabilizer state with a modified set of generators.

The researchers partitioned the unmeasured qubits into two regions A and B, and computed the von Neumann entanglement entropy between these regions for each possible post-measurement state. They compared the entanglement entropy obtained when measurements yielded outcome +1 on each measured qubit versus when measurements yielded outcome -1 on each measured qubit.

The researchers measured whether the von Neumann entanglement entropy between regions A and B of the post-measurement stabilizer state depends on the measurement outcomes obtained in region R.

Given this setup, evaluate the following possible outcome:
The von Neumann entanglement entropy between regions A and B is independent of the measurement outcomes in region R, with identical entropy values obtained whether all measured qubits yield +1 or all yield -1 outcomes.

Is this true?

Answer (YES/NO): YES